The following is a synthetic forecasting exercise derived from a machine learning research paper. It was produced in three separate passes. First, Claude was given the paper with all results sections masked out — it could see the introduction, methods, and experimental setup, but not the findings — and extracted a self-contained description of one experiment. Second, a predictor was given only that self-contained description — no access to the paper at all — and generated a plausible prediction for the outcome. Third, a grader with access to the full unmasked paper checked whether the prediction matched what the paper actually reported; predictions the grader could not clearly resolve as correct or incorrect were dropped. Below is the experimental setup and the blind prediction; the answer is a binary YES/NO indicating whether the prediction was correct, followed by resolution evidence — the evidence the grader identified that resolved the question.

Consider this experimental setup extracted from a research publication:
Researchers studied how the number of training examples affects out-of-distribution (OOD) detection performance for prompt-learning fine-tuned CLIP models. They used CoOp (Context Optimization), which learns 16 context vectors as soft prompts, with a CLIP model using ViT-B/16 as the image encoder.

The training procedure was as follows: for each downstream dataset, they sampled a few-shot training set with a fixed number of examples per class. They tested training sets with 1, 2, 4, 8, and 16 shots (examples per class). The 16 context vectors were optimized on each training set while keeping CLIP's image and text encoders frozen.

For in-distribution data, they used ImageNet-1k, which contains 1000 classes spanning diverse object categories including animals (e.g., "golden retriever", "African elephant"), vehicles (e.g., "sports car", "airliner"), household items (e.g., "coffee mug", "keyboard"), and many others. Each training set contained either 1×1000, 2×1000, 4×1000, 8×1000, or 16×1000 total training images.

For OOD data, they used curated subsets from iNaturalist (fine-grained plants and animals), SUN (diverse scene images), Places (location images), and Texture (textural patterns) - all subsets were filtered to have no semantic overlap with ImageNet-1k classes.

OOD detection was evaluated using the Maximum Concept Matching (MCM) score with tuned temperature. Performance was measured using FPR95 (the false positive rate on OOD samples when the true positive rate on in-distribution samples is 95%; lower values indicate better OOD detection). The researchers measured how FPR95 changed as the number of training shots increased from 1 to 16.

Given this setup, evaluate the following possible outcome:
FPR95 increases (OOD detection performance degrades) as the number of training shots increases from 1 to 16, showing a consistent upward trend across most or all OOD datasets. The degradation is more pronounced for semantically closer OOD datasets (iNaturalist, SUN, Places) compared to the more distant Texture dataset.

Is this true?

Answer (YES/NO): NO